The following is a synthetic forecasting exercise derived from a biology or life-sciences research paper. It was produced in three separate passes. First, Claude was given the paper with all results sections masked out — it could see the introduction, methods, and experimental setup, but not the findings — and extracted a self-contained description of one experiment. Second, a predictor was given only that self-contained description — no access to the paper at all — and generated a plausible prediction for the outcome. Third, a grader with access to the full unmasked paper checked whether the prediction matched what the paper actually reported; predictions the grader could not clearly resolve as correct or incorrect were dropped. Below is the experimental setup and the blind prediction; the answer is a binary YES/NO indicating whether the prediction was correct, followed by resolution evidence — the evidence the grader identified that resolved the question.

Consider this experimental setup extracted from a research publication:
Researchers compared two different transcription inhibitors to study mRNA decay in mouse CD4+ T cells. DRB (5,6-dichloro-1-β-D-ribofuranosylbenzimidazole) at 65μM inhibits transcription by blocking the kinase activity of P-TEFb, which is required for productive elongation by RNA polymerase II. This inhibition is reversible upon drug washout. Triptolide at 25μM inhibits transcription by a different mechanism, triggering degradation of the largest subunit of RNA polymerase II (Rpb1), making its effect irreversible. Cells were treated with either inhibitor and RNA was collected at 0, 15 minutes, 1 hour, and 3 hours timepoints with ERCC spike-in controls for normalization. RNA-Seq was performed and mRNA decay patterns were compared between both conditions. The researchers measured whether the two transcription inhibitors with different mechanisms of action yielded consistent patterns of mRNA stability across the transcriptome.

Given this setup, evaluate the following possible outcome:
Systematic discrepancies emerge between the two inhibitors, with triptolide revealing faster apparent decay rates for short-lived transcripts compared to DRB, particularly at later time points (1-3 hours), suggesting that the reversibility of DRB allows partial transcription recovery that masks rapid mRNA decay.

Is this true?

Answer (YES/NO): NO